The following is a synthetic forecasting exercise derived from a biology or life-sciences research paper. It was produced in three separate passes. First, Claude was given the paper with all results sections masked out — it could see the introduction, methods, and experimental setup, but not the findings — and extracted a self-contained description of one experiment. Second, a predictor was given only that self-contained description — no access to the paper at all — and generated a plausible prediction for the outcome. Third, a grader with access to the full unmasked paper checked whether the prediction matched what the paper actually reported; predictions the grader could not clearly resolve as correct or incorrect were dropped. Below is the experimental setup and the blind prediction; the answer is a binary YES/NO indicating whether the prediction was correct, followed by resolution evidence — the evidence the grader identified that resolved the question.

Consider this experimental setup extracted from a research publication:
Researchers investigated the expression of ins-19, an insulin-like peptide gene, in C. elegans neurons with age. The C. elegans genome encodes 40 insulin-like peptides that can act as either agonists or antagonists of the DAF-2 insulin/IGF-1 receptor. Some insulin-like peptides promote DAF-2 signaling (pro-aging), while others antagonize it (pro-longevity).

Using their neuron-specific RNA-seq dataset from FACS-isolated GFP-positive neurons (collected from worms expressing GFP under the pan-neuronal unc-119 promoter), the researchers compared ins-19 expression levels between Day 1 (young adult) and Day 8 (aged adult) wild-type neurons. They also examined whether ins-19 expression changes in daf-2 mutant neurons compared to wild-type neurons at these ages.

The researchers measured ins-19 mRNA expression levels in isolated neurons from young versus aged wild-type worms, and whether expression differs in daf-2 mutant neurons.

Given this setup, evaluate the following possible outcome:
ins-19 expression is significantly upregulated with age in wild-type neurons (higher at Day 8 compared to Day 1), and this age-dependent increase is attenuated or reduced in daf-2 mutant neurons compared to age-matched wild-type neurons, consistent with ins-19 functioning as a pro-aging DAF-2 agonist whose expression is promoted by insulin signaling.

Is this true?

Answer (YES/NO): YES